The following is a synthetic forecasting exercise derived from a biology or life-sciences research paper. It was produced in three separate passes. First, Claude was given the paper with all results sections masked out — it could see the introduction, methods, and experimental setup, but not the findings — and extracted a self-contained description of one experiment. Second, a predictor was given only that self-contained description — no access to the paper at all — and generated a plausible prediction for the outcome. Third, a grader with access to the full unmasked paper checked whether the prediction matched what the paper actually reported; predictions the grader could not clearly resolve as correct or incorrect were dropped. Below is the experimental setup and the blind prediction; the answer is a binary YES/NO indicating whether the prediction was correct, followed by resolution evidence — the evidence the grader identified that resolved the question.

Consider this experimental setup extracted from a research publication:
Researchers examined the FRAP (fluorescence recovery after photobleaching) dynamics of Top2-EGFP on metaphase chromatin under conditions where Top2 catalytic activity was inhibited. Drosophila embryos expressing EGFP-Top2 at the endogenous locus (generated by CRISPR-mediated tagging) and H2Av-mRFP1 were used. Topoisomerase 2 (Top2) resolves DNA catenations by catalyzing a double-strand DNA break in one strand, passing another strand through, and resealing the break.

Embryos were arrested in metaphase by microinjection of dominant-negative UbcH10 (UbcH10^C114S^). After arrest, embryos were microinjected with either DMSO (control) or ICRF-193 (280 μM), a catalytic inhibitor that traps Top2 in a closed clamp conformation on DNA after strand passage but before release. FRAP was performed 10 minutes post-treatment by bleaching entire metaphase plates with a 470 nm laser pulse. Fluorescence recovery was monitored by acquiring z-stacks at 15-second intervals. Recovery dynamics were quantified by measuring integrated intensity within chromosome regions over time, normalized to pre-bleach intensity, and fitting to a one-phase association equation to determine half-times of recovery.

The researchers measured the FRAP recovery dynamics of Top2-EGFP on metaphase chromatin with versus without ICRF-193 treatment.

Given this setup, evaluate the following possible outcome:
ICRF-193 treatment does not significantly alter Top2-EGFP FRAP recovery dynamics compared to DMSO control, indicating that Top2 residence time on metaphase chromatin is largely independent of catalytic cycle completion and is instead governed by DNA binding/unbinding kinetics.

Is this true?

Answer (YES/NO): NO